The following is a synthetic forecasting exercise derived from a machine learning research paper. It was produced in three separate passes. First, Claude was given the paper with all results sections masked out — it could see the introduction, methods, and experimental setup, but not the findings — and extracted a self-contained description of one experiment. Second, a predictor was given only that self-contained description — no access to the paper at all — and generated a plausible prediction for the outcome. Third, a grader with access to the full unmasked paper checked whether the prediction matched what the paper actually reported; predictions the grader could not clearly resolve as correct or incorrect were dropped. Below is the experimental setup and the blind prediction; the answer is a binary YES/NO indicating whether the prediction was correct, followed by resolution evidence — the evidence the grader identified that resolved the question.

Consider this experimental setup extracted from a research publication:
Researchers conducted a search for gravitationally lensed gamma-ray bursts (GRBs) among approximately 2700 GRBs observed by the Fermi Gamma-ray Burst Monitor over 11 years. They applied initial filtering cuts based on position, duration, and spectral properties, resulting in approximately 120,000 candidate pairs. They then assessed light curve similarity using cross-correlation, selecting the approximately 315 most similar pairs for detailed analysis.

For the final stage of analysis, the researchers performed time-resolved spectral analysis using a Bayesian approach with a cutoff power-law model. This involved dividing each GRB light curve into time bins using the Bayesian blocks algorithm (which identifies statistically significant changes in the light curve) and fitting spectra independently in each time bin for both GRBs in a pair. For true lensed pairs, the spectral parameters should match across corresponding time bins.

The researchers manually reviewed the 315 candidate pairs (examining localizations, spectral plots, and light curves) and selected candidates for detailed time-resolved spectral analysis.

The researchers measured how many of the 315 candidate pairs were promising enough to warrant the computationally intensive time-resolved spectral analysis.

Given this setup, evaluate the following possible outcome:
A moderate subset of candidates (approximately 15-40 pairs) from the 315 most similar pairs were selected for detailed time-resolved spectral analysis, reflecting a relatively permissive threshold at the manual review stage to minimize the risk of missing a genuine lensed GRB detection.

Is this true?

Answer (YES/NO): YES